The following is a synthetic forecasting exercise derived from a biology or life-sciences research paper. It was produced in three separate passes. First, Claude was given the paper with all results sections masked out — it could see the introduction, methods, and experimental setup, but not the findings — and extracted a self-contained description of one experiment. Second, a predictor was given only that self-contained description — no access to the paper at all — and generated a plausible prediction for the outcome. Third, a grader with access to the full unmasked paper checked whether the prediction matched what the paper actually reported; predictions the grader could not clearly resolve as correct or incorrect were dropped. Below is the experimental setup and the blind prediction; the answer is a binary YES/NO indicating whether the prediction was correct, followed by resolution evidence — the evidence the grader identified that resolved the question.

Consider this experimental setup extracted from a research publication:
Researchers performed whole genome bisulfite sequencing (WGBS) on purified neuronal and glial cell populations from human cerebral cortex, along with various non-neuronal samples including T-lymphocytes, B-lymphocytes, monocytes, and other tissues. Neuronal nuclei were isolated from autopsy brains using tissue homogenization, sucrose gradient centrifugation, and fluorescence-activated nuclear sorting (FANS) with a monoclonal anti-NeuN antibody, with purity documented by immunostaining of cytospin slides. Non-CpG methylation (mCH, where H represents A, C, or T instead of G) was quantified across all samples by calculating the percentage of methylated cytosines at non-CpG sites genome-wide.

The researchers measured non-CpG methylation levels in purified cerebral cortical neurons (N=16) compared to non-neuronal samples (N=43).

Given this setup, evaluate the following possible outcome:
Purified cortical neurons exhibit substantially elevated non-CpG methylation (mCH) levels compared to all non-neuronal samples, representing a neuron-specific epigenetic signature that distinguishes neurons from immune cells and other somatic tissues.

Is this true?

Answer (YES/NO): YES